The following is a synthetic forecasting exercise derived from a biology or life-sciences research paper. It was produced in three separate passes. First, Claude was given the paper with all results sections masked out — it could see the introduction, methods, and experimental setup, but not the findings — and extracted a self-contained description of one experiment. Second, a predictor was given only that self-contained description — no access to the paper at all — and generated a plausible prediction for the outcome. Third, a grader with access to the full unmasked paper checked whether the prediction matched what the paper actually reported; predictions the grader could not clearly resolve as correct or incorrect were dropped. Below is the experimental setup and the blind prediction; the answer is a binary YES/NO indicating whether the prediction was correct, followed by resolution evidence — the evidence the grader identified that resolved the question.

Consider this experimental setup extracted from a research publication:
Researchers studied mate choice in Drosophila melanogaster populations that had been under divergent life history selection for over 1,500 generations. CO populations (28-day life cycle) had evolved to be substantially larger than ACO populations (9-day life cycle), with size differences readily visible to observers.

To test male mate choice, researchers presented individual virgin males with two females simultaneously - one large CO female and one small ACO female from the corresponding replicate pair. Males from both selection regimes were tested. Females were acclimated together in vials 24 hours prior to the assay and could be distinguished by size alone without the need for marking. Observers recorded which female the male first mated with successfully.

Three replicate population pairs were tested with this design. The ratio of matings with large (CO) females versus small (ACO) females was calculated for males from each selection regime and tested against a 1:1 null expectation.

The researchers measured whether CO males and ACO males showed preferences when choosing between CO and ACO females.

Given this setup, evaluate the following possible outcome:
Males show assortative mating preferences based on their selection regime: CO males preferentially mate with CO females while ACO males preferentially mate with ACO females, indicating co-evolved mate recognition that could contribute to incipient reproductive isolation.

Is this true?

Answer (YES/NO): NO